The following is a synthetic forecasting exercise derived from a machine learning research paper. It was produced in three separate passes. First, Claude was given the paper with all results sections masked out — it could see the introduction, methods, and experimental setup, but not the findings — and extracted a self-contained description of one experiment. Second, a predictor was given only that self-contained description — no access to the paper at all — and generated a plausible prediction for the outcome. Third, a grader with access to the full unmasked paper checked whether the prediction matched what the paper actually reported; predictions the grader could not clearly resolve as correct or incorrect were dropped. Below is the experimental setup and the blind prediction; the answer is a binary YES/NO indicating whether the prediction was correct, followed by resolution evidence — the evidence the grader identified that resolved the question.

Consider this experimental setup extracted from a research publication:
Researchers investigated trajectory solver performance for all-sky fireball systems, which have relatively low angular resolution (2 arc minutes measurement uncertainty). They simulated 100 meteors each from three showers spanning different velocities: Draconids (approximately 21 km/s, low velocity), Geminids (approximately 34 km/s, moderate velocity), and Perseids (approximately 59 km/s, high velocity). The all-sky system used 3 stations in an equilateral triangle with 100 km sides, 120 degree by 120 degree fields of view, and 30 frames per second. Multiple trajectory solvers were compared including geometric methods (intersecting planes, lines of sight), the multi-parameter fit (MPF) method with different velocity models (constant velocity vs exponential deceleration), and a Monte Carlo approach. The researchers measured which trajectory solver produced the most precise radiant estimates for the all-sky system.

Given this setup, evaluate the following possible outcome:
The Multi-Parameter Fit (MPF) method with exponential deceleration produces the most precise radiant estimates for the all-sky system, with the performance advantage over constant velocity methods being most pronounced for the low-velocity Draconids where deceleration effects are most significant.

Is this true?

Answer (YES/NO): NO